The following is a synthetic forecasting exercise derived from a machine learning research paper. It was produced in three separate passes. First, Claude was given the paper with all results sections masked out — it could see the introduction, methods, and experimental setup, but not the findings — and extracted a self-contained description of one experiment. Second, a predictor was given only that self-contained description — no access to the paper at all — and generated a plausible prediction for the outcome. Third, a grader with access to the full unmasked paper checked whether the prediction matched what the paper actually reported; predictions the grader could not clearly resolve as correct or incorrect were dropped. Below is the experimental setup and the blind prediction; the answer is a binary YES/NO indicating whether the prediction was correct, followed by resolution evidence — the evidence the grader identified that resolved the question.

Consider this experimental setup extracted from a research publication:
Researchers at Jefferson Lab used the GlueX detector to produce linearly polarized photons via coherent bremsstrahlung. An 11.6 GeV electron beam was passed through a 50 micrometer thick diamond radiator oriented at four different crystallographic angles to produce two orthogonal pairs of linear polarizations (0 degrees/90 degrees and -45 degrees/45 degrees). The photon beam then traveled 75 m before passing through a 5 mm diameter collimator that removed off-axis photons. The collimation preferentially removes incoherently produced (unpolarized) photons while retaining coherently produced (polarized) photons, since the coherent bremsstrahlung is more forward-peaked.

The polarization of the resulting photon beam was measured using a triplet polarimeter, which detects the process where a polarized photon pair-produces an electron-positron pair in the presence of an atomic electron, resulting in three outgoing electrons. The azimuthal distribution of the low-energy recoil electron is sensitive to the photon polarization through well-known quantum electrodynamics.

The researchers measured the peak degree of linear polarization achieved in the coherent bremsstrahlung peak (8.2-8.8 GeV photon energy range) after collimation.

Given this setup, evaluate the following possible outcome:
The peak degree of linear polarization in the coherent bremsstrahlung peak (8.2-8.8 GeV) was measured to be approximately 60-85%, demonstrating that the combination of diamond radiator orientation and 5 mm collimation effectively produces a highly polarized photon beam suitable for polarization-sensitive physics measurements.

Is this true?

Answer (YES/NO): NO